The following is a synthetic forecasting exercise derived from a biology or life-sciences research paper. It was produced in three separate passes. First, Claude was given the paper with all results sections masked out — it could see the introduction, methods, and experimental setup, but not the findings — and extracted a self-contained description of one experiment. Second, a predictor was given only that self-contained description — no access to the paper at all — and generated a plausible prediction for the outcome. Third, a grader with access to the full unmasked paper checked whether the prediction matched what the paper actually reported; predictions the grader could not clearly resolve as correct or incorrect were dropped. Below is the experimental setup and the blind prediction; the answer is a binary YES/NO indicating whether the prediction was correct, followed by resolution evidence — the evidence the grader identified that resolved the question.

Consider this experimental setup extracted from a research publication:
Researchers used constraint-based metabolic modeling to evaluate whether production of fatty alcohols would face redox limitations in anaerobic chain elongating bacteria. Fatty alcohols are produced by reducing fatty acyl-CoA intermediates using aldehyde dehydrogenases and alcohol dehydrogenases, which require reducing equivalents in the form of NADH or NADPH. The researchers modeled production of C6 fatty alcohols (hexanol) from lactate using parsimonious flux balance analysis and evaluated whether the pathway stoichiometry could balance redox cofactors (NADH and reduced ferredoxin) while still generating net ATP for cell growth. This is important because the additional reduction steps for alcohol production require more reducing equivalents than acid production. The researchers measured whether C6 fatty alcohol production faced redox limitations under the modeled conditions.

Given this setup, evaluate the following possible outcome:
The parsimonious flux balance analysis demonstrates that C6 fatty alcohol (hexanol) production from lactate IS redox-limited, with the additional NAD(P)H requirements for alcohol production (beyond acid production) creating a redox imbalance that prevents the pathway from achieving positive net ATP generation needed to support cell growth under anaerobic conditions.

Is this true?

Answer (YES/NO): NO